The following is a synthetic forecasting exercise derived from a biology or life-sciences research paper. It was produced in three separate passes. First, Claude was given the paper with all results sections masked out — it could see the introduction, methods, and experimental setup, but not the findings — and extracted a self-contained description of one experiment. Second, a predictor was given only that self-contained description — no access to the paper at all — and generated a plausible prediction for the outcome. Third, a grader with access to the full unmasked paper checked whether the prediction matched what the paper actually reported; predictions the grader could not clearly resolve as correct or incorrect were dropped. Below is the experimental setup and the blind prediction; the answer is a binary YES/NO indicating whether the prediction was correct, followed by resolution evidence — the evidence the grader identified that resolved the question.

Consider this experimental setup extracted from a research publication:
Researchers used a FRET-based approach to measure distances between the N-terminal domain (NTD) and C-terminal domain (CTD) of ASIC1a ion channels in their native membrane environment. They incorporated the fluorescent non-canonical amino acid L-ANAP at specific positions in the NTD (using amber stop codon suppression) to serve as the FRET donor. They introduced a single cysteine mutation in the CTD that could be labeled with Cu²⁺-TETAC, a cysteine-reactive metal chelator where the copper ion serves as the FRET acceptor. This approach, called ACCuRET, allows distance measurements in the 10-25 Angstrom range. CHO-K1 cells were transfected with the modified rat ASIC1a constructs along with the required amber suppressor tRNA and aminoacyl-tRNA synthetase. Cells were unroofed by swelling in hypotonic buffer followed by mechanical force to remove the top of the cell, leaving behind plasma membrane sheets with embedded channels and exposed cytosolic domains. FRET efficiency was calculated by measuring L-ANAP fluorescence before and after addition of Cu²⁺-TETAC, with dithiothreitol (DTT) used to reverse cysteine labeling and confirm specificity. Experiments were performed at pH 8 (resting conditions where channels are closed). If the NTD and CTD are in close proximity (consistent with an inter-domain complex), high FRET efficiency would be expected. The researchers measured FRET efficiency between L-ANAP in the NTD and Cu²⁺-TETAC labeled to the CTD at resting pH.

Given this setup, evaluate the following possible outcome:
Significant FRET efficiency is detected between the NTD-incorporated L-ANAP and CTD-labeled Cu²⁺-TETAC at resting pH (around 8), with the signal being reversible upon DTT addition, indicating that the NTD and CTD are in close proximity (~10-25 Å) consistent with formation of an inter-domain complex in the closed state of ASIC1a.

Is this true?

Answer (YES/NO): NO